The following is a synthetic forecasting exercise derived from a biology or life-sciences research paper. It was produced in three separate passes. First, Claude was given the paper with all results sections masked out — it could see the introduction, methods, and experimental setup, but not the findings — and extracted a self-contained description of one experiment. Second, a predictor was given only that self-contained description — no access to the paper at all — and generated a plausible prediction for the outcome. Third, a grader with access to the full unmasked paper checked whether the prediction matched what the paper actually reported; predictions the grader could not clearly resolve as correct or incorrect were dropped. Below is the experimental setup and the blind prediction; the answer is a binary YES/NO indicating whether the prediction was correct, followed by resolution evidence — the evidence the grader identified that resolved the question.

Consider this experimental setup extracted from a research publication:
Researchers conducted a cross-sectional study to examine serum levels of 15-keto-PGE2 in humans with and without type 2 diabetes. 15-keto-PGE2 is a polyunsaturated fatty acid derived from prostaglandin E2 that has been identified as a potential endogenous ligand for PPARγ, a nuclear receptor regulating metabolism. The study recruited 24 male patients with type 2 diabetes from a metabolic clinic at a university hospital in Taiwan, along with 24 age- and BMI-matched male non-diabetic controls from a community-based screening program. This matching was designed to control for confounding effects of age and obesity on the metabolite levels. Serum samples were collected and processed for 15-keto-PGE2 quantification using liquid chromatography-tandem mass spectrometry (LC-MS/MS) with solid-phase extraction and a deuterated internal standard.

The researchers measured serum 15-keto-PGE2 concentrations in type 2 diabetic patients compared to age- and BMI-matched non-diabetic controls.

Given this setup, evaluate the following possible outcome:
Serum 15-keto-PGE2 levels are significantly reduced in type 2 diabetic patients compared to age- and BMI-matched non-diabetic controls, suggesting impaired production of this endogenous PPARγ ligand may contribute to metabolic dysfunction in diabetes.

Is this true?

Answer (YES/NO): YES